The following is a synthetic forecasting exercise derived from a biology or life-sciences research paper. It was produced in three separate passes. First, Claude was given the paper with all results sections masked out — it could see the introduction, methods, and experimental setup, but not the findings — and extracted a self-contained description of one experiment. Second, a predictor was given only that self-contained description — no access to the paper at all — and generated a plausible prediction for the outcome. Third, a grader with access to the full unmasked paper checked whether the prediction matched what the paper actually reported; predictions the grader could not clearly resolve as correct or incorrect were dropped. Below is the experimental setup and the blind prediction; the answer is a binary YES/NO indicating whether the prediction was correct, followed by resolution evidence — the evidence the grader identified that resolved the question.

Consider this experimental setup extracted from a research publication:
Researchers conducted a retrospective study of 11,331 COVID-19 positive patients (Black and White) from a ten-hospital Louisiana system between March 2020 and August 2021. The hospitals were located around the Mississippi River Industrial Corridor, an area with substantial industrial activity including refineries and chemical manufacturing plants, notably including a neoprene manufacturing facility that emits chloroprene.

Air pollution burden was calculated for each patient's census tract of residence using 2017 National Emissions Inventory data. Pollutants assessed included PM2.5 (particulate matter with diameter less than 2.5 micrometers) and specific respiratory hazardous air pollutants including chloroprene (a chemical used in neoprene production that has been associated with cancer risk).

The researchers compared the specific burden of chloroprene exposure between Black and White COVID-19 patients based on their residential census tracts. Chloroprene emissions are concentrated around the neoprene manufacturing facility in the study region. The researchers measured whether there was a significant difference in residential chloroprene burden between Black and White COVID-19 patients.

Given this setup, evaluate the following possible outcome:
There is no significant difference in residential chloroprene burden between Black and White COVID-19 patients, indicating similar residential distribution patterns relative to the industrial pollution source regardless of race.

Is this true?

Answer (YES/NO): NO